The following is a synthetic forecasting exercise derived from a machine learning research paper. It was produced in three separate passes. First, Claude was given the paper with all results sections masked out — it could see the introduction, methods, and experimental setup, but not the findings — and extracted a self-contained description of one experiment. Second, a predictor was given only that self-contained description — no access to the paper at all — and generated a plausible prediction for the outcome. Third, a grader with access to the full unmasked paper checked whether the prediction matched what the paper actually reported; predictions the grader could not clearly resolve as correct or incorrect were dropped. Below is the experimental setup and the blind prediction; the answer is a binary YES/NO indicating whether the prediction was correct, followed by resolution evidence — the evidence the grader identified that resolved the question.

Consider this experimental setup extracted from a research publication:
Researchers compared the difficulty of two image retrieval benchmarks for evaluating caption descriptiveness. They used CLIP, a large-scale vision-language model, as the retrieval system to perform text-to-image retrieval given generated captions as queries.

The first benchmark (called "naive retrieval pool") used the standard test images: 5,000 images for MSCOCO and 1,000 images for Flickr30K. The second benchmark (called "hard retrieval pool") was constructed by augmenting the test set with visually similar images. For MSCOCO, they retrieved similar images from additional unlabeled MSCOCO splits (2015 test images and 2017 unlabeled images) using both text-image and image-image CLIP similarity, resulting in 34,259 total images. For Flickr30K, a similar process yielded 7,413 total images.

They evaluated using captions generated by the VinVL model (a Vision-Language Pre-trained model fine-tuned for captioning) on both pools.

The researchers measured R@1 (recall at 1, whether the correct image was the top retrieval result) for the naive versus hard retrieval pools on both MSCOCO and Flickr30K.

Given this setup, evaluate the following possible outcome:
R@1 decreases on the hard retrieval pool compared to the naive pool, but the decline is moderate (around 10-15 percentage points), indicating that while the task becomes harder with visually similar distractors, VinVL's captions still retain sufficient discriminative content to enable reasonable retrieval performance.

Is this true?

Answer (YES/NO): NO